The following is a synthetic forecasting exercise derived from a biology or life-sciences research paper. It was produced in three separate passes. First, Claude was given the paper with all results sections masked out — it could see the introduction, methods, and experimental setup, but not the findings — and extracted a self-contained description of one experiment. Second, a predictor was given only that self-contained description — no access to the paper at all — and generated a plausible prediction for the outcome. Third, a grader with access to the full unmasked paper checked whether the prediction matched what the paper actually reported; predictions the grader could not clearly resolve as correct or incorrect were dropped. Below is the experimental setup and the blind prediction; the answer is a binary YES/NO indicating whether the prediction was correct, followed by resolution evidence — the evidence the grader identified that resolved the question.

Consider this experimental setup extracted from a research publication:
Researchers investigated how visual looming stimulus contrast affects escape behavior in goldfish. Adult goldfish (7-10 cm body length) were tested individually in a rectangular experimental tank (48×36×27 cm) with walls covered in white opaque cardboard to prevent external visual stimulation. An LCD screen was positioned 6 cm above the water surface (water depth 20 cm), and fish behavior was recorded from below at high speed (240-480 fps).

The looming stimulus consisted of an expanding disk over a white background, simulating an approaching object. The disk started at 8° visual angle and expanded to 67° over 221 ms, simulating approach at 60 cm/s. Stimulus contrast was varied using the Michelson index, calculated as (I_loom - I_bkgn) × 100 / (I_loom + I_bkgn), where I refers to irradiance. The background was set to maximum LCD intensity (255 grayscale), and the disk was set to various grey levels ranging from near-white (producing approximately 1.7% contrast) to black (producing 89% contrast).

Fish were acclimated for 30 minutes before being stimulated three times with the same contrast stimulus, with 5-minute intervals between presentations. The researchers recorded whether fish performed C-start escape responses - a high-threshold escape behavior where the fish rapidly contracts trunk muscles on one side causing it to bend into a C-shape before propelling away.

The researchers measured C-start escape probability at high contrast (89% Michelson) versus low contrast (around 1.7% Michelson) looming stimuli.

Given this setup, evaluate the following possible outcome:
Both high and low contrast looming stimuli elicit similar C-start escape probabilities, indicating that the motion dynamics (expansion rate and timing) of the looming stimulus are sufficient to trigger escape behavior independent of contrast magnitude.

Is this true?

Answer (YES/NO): NO